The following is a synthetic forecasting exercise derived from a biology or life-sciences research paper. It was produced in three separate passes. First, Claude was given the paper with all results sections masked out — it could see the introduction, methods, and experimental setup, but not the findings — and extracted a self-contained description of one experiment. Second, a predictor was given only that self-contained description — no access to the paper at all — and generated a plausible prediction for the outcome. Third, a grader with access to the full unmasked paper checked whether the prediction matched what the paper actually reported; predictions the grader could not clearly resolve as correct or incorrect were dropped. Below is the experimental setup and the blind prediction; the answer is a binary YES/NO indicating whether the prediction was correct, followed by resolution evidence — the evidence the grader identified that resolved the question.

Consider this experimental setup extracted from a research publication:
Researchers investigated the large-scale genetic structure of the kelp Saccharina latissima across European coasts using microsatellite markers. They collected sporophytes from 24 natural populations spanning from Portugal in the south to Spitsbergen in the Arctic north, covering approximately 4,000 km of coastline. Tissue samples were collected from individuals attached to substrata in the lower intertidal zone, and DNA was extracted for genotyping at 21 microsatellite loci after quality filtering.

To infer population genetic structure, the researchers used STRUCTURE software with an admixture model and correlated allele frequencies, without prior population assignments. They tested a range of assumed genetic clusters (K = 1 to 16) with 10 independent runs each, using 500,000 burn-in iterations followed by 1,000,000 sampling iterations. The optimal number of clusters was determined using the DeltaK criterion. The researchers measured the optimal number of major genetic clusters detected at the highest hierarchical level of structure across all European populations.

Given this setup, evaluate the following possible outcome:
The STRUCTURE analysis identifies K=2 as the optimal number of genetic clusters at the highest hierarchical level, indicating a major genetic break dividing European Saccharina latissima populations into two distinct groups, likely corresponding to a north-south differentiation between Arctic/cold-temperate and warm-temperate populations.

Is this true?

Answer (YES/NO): YES